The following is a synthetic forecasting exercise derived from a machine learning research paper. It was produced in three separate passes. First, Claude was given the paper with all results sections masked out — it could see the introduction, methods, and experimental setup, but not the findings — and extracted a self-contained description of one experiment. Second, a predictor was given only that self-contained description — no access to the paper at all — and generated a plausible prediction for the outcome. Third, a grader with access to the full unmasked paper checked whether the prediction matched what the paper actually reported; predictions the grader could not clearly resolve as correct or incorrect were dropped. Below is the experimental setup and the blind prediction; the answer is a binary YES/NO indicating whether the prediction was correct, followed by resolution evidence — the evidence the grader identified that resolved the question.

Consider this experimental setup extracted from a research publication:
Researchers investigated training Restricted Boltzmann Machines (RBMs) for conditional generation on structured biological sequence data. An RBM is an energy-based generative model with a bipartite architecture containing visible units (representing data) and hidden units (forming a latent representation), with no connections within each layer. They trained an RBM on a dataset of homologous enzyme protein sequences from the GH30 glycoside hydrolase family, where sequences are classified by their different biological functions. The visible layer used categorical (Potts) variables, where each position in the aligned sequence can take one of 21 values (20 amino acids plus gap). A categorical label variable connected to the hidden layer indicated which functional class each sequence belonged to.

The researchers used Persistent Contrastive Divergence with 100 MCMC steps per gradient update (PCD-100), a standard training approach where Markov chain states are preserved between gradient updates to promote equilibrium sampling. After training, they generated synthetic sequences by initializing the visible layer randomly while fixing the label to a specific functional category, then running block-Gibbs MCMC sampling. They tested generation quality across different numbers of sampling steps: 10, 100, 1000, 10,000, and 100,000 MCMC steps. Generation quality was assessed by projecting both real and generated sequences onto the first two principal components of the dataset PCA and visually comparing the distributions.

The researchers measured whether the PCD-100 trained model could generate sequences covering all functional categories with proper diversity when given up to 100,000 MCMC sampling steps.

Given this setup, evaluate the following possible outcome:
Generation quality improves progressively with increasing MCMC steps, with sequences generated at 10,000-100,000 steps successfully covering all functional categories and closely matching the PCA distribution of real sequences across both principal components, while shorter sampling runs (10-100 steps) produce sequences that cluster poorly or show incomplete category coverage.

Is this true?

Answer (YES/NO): NO